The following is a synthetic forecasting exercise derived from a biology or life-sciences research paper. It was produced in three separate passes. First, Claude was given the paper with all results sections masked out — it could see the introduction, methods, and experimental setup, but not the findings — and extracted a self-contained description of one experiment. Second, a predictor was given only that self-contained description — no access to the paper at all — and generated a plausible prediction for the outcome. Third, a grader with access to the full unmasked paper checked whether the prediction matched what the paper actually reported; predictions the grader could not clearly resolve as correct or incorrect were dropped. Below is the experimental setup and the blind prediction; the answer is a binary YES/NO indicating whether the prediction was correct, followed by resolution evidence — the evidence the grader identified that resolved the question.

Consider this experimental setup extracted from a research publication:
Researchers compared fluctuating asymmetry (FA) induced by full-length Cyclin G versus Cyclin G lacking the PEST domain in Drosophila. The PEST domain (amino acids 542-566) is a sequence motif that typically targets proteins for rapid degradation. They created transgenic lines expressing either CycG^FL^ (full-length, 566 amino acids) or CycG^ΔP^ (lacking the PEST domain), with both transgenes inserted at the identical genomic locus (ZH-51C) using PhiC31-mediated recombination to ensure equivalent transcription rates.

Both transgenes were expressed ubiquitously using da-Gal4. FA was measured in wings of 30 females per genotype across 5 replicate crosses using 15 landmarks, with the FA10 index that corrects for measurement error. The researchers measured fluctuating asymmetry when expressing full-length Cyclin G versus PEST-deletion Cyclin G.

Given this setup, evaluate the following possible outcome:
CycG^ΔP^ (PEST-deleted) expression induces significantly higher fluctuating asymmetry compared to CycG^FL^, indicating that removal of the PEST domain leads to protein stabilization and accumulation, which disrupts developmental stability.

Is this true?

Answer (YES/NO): YES